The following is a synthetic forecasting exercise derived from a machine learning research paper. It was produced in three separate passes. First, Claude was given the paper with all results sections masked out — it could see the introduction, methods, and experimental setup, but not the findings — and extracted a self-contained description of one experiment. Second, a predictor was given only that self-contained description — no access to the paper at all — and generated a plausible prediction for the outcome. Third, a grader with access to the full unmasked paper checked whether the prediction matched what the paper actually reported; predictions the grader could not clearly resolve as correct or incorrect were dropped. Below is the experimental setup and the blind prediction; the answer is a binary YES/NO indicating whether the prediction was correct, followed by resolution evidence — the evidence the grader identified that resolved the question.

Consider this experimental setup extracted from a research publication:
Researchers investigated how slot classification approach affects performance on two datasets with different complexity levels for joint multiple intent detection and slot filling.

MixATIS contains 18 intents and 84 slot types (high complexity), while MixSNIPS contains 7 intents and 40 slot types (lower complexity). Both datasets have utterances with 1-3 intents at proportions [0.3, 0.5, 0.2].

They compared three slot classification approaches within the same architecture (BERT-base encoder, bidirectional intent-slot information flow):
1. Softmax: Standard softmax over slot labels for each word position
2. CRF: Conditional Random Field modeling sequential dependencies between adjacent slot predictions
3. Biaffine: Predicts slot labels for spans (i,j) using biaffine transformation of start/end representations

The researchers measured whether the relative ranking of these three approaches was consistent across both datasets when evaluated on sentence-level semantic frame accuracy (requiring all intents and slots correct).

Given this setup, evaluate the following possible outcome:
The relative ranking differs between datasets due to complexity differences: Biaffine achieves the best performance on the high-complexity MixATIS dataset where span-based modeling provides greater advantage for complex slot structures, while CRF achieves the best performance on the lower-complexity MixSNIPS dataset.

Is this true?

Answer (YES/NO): NO